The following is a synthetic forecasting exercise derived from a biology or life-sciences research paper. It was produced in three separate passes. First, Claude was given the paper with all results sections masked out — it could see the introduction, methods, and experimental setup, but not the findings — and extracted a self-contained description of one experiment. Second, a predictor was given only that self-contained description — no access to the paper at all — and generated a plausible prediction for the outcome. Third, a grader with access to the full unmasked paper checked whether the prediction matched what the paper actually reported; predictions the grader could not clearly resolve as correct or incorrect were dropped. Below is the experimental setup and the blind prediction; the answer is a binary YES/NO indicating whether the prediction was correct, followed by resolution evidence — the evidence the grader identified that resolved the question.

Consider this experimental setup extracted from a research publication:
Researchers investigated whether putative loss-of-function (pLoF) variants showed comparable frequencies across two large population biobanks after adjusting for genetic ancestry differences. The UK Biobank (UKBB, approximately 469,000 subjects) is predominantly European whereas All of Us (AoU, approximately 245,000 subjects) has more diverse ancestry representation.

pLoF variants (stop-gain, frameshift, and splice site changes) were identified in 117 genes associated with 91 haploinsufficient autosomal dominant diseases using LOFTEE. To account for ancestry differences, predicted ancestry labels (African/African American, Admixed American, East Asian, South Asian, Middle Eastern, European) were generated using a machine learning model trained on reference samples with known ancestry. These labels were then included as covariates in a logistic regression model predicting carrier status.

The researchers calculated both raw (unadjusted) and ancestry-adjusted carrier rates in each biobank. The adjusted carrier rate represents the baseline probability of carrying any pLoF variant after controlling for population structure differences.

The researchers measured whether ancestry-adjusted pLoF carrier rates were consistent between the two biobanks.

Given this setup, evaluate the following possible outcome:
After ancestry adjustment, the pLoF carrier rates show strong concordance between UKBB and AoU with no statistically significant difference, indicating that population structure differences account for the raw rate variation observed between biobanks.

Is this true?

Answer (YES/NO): NO